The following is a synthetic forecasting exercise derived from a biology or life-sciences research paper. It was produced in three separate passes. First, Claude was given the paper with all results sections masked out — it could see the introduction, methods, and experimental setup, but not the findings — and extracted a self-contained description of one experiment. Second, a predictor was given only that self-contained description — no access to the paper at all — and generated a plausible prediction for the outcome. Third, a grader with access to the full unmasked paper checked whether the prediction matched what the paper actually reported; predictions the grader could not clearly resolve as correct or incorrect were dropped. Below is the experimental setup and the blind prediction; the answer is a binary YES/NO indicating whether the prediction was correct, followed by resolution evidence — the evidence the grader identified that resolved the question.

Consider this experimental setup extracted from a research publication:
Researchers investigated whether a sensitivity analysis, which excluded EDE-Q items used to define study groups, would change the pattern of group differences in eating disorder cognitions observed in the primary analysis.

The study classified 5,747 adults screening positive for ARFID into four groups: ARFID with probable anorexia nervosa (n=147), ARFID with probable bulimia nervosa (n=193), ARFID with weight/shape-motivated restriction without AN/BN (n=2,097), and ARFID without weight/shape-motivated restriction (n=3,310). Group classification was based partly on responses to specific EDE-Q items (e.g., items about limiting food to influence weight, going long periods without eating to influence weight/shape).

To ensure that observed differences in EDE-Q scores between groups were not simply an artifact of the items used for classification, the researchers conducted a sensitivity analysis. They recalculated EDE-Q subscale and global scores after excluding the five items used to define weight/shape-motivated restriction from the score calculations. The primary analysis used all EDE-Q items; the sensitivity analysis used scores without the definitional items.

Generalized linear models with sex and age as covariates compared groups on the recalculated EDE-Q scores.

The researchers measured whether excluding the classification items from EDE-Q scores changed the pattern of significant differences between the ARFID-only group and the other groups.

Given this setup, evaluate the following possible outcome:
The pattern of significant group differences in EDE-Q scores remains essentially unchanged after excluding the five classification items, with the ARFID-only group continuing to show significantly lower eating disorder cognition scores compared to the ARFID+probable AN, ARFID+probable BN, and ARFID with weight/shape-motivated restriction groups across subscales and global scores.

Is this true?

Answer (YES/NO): YES